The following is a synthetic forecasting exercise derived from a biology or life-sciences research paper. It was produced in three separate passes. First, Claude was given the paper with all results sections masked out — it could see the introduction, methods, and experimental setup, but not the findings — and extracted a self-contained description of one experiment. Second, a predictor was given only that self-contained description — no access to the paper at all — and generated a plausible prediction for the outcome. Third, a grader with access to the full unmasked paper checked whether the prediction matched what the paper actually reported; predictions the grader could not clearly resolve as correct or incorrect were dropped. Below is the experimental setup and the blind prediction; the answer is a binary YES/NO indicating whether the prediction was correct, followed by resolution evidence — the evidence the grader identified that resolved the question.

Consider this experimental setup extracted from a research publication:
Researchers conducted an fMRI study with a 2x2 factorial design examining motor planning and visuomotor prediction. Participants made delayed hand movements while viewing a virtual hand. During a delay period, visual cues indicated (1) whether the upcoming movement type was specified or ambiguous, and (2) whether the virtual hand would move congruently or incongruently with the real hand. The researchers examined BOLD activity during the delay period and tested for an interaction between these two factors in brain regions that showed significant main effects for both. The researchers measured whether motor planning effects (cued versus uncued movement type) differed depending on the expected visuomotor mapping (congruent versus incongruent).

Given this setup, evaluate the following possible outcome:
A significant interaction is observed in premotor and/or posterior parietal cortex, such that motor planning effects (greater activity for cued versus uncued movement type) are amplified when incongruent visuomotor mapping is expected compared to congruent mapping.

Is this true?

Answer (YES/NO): YES